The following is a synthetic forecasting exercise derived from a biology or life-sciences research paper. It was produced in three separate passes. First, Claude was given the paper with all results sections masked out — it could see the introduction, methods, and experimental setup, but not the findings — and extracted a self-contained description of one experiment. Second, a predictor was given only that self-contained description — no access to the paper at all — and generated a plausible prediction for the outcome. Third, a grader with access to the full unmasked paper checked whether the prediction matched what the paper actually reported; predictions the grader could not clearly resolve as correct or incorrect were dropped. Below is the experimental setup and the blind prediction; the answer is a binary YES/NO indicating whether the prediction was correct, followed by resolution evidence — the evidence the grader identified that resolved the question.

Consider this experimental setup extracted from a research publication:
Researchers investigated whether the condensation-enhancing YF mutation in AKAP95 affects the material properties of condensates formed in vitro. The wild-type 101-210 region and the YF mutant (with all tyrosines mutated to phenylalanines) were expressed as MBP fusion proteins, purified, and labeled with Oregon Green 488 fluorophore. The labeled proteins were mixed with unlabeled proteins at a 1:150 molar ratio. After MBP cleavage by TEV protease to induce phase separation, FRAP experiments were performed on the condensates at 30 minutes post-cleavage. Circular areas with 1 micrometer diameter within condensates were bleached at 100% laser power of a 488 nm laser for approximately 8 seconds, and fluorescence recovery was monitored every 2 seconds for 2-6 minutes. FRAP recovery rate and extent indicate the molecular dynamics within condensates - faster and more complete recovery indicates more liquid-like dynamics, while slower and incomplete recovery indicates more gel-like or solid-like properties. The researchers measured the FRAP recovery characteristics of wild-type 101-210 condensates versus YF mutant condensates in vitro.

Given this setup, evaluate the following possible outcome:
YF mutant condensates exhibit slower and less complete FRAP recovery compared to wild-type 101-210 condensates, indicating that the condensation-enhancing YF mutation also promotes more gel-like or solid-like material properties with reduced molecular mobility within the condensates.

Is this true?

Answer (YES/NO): YES